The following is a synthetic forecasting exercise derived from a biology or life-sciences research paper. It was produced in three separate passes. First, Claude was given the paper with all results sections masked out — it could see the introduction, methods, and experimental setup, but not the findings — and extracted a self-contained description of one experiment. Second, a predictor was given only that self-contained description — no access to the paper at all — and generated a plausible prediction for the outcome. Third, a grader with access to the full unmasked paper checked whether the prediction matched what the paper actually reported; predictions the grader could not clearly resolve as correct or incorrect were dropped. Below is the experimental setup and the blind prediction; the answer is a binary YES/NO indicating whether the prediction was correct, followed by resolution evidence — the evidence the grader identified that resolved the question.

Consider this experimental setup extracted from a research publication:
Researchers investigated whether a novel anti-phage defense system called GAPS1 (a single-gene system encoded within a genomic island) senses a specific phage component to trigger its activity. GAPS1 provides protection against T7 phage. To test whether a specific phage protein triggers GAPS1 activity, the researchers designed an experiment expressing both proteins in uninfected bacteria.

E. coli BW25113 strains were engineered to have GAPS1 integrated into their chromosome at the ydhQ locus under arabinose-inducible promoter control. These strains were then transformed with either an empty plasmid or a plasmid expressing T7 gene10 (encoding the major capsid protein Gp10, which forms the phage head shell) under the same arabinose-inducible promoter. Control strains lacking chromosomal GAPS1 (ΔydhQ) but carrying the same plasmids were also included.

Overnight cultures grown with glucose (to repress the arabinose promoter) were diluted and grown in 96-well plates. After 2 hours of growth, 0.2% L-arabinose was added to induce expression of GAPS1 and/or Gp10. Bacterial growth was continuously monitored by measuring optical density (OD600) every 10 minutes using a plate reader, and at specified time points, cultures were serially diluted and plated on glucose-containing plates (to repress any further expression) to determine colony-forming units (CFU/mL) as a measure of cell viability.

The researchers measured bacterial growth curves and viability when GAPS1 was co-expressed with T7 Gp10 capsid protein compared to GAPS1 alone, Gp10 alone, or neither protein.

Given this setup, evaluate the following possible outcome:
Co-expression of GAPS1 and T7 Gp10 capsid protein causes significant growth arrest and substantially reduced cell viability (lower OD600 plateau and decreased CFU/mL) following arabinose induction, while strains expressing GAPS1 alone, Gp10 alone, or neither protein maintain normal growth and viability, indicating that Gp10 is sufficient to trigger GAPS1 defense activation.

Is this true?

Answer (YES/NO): NO